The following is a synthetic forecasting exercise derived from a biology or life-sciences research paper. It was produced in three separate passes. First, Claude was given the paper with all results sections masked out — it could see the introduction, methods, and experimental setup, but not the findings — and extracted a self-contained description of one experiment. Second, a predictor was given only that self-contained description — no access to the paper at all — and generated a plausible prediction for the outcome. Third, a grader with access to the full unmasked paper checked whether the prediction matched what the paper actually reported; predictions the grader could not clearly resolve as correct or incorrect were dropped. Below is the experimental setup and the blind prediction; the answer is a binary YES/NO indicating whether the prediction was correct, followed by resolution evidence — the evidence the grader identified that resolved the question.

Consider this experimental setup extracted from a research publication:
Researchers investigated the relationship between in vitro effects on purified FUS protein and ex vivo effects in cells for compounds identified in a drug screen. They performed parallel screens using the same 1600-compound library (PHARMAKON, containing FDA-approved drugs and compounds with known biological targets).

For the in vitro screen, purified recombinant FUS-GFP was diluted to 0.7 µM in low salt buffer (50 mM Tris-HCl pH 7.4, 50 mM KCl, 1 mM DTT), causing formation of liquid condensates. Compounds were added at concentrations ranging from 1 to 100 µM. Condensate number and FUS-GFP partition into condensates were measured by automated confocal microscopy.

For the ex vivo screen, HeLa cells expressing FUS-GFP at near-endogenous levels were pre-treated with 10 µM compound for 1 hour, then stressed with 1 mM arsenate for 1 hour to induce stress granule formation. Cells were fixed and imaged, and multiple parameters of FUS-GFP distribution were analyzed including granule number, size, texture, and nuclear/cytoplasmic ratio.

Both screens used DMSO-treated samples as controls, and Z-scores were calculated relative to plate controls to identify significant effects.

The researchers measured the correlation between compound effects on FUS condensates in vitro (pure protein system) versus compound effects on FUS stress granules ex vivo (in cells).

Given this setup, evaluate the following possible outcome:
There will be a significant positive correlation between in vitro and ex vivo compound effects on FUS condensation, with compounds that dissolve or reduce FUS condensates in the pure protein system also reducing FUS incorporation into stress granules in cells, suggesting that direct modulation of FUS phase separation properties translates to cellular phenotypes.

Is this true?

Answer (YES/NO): NO